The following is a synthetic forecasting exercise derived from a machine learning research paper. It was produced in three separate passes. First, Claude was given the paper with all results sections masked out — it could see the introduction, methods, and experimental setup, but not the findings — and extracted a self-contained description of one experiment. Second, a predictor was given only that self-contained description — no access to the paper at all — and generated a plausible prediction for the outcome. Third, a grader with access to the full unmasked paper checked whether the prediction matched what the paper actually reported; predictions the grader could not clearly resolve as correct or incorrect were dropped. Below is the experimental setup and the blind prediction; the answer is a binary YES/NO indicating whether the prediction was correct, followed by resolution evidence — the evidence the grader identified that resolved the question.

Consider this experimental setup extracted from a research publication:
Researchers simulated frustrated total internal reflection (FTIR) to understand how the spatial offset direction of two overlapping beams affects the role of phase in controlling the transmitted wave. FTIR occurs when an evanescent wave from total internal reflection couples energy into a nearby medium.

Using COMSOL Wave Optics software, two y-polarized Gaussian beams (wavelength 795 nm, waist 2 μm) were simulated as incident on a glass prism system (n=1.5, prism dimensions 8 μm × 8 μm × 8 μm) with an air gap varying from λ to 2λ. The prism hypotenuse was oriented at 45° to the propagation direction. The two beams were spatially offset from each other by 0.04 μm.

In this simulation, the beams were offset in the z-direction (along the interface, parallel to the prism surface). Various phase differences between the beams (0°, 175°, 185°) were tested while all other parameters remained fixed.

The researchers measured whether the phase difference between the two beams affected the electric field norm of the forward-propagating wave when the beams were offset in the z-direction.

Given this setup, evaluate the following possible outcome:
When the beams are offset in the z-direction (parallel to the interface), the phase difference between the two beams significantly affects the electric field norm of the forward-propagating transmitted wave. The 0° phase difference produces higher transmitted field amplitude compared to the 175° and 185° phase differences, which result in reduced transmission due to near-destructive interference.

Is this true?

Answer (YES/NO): NO